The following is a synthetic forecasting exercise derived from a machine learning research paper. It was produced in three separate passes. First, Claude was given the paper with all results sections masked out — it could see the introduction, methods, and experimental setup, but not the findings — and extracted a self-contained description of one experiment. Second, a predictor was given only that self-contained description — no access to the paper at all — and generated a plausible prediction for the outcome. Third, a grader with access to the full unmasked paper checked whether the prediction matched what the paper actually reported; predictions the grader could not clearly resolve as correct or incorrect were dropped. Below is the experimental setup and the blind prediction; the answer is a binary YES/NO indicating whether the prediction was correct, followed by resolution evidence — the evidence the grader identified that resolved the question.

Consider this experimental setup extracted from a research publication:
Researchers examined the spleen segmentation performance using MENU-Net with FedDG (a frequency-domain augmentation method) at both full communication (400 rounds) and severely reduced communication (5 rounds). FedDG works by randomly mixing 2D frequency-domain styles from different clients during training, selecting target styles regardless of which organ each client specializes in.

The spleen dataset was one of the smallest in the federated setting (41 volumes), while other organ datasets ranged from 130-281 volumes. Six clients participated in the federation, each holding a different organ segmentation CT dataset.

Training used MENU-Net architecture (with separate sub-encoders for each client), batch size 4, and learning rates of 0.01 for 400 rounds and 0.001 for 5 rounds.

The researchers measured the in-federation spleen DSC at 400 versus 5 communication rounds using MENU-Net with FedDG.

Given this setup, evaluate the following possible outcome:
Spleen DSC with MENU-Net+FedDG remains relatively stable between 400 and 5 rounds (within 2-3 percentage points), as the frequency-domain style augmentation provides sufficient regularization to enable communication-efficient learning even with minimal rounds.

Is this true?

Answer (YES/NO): NO